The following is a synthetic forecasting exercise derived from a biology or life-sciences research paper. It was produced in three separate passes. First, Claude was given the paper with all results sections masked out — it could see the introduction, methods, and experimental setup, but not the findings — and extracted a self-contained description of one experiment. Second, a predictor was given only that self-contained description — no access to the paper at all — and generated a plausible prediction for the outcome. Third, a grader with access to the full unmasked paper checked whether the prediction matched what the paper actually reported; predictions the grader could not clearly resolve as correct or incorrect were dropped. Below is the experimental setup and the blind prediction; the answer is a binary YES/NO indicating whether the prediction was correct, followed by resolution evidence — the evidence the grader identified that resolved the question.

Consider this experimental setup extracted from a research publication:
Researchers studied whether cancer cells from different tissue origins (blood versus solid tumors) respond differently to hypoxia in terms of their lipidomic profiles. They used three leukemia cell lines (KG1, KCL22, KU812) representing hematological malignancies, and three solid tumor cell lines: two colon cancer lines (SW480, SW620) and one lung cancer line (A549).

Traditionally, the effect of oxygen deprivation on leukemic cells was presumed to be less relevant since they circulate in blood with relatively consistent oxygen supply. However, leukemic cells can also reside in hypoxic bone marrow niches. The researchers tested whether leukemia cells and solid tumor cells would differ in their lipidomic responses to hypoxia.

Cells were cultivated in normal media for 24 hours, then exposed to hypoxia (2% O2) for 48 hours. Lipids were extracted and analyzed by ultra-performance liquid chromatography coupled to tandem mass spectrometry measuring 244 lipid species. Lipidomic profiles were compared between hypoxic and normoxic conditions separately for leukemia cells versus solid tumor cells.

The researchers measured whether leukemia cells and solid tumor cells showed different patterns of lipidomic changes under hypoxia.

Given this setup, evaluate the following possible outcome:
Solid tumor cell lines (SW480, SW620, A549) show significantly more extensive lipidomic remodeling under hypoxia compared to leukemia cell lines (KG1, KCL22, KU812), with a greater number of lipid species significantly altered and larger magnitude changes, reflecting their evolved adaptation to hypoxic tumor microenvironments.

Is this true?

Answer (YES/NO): NO